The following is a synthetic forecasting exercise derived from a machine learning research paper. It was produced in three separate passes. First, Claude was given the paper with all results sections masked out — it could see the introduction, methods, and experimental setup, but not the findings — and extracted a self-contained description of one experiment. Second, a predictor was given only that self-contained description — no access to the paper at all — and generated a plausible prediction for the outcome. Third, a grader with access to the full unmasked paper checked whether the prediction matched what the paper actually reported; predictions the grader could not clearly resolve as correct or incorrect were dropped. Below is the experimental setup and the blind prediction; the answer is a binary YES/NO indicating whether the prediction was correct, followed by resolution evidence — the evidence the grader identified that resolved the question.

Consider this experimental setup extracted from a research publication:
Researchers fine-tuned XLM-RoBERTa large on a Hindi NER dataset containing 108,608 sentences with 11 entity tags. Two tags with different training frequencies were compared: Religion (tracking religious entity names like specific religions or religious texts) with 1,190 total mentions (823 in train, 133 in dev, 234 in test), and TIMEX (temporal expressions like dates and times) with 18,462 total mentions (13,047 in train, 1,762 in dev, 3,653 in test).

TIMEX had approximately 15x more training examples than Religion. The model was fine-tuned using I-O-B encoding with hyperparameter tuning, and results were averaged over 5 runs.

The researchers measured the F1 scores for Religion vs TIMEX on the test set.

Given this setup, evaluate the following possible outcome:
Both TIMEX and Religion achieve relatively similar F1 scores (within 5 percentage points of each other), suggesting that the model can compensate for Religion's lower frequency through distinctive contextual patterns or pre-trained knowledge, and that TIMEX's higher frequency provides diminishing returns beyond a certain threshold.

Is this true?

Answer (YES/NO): NO